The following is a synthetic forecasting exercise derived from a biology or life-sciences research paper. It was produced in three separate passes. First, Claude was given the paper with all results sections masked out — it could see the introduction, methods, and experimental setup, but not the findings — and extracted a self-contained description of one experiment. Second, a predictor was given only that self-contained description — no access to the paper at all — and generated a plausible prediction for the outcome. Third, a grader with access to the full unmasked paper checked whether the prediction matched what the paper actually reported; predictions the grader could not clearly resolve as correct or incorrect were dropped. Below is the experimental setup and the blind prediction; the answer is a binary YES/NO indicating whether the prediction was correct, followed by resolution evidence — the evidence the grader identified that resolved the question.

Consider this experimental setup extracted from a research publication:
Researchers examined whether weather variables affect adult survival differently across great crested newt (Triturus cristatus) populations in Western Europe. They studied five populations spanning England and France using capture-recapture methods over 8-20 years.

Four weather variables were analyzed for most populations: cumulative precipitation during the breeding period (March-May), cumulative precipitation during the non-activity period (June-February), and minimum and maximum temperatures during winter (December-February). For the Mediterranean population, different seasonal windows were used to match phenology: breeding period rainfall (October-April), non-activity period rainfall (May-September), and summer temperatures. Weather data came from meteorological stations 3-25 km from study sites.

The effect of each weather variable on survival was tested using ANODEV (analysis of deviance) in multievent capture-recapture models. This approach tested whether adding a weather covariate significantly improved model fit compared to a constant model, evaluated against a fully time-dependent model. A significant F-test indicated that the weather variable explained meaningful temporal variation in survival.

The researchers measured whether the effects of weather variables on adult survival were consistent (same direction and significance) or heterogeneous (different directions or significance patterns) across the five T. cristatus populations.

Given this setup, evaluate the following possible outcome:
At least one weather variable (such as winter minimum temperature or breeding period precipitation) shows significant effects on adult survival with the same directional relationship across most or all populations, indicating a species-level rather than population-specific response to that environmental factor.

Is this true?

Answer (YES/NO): NO